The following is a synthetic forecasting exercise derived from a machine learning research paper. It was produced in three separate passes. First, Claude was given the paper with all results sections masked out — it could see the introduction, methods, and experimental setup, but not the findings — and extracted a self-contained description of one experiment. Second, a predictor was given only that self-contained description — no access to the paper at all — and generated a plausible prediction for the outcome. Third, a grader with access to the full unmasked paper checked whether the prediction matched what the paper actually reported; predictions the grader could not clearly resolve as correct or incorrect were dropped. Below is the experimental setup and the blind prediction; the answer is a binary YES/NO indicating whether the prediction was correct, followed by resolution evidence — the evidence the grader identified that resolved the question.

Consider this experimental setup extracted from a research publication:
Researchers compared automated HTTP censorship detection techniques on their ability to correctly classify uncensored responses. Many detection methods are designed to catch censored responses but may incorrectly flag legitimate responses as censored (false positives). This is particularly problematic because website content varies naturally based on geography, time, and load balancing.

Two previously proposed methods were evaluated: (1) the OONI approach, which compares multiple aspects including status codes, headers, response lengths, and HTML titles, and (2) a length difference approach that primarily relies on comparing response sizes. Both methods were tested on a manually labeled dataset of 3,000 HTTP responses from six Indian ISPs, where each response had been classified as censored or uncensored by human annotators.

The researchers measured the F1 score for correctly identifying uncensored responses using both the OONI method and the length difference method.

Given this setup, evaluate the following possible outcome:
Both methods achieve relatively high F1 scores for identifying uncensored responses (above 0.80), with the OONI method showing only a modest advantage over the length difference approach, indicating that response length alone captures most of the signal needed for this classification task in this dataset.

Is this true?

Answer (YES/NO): NO